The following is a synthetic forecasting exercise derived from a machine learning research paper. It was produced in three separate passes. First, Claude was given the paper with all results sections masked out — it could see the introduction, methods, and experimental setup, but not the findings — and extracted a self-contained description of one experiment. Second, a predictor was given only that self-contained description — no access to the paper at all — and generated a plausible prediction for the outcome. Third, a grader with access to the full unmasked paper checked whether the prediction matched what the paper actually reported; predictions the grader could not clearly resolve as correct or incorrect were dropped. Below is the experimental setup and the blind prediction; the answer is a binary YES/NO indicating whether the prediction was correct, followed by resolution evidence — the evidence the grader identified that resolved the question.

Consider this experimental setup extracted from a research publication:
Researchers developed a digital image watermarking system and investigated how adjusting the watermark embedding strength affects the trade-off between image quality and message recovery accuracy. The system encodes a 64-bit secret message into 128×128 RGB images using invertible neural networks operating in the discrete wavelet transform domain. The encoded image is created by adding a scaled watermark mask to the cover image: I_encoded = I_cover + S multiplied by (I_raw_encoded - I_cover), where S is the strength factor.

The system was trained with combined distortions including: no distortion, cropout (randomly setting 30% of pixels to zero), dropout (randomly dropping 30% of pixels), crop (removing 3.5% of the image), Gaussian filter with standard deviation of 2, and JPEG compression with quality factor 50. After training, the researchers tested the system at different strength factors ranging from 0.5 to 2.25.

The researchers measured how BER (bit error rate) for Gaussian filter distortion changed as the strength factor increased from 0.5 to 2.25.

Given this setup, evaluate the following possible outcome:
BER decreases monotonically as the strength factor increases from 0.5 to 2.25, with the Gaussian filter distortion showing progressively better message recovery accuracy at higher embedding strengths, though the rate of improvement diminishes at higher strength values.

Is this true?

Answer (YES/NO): NO